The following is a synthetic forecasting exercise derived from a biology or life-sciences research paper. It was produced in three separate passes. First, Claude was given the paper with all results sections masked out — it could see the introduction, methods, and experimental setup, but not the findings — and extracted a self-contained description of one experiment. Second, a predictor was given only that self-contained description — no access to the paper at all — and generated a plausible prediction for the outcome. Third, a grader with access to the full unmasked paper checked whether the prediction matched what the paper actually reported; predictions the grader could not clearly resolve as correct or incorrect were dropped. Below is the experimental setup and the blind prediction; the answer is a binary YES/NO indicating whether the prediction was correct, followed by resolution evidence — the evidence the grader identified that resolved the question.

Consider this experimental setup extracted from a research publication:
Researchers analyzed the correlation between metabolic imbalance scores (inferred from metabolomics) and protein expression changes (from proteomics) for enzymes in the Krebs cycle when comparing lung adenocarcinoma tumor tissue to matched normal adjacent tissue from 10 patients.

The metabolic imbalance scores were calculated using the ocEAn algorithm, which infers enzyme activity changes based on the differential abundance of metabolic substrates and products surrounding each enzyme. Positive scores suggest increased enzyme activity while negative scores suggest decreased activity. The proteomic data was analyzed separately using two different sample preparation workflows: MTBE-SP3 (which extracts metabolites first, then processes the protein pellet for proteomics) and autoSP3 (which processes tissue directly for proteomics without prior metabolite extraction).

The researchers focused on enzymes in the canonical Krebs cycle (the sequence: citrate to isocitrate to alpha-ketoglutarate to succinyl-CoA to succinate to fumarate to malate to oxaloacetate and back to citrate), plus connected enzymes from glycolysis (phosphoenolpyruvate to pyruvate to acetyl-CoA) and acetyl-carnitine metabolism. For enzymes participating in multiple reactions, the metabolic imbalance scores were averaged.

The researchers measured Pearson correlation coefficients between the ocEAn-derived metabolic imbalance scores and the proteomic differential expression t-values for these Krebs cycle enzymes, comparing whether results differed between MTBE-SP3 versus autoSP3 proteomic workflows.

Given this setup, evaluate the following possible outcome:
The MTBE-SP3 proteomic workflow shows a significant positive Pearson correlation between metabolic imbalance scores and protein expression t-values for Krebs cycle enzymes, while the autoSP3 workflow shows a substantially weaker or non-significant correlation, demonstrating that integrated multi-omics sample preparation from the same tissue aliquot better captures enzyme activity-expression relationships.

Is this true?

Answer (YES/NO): NO